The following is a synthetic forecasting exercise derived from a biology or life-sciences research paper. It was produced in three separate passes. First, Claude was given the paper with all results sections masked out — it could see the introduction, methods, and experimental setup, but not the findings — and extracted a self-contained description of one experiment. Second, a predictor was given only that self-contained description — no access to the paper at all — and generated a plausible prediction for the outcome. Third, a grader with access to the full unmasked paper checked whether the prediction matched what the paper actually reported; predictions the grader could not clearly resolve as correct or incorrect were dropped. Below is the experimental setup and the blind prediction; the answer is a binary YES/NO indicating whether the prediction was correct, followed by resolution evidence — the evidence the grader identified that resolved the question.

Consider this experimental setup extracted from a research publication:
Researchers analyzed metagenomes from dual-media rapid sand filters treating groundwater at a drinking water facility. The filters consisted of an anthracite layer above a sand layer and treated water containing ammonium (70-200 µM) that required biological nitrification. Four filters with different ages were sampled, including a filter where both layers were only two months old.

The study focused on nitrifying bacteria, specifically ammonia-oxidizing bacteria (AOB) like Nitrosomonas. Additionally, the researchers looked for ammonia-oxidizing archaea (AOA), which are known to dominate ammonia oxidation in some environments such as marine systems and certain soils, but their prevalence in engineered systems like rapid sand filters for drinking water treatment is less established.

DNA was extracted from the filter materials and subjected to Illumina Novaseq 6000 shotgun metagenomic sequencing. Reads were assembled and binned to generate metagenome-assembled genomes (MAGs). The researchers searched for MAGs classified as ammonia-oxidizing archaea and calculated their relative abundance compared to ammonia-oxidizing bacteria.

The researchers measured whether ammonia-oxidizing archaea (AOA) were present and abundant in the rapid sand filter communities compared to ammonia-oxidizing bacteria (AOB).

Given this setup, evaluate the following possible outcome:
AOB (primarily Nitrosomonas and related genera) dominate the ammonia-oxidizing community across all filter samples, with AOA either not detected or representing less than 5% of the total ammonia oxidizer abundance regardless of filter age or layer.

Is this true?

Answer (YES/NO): YES